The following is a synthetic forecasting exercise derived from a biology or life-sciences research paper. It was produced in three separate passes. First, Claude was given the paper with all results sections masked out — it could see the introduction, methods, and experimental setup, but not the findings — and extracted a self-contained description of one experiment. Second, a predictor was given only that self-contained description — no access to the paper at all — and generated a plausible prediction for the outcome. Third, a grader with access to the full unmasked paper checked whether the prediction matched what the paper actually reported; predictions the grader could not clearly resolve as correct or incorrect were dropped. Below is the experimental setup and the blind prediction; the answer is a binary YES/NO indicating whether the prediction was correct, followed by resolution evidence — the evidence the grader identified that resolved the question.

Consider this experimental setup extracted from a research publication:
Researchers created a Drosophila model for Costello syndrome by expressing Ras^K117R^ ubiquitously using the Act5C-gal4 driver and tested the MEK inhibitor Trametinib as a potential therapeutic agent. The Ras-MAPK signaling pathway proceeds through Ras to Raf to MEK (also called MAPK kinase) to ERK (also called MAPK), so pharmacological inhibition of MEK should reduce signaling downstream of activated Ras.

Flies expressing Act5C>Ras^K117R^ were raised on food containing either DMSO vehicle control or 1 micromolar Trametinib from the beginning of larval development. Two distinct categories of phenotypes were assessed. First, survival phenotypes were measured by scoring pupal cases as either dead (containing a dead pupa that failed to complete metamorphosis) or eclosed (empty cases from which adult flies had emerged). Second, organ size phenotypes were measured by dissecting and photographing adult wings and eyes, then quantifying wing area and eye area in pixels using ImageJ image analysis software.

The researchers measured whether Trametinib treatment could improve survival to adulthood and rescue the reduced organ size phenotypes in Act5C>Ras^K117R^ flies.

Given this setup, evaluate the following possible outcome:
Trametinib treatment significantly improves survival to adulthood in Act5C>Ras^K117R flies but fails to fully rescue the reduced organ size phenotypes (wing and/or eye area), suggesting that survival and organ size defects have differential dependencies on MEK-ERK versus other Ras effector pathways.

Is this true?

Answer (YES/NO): YES